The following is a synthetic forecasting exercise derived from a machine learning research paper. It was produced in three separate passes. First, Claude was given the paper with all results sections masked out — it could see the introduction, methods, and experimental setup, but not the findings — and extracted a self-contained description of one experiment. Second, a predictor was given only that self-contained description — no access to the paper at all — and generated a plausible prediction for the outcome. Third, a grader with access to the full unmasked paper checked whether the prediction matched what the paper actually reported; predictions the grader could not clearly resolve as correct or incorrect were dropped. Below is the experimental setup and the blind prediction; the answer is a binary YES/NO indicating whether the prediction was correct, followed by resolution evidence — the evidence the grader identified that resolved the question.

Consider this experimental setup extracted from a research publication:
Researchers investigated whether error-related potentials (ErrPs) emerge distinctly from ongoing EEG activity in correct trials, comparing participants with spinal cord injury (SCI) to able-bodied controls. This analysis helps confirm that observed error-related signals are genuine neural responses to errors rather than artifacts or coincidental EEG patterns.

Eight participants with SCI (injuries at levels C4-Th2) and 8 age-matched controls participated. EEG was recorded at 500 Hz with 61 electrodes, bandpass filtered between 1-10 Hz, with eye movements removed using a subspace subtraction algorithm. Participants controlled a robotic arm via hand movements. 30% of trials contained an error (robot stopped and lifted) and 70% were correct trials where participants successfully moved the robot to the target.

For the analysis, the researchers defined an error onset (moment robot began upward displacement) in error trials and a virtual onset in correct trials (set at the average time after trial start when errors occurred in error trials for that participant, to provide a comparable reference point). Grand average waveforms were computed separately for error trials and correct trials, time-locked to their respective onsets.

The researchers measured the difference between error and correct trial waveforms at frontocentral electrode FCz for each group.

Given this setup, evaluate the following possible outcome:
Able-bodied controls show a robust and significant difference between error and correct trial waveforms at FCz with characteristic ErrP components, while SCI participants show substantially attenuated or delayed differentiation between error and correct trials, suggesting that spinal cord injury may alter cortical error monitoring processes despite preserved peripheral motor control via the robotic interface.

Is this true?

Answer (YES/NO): NO